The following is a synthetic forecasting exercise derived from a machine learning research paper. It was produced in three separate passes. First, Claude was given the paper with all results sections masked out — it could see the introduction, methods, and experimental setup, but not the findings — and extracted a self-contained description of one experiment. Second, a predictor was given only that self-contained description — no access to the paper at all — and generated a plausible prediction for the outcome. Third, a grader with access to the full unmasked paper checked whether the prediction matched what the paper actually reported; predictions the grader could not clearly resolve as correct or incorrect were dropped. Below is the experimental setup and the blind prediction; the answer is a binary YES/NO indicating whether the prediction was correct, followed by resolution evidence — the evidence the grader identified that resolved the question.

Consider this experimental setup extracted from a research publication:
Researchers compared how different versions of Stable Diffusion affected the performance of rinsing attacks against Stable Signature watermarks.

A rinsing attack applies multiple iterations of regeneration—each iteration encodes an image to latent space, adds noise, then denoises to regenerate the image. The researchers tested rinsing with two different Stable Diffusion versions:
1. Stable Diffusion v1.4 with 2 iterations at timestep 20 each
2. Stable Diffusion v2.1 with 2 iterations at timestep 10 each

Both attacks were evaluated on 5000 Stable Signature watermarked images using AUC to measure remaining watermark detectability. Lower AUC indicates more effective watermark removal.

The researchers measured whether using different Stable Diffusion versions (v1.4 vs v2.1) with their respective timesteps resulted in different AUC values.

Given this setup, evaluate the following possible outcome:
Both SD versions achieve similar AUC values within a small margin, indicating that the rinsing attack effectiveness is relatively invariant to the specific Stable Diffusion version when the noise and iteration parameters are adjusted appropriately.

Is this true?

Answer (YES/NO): YES